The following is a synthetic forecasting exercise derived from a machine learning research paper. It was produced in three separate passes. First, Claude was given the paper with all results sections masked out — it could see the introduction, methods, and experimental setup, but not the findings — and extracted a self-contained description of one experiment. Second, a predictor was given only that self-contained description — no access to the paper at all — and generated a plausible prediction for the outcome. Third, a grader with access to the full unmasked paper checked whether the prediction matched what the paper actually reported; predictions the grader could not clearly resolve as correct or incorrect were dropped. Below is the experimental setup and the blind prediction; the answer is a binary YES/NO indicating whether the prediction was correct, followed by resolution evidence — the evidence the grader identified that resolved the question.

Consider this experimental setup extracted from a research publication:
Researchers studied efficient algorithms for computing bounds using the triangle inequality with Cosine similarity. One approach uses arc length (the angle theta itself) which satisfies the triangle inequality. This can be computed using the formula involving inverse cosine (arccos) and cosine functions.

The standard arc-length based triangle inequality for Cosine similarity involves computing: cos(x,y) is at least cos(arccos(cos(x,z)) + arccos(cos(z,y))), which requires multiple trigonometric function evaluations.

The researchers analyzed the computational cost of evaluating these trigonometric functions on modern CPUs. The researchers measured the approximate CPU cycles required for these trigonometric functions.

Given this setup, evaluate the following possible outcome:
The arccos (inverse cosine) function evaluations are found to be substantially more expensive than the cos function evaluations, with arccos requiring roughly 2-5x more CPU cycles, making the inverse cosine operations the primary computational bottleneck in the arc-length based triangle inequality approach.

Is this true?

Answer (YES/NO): NO